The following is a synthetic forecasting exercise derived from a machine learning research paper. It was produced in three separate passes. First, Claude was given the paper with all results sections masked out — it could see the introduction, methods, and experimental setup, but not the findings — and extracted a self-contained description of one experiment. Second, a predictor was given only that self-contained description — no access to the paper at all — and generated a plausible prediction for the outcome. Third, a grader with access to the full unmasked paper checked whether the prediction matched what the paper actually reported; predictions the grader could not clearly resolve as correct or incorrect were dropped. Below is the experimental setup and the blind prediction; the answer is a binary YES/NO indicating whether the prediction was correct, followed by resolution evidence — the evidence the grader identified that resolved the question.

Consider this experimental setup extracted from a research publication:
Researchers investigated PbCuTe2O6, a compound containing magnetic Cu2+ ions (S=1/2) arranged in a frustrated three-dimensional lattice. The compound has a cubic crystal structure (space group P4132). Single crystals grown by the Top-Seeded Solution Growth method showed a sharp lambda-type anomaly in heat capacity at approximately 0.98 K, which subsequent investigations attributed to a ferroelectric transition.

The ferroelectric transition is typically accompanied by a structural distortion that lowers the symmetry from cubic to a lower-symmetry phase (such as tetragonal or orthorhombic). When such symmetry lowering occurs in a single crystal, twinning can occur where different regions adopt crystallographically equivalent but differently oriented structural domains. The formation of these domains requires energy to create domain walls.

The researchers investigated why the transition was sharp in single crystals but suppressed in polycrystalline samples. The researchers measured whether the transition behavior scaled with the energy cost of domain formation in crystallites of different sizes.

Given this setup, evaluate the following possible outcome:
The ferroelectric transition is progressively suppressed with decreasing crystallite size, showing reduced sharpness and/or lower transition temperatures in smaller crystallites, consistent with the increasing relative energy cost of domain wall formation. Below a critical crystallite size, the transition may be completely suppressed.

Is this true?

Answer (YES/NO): YES